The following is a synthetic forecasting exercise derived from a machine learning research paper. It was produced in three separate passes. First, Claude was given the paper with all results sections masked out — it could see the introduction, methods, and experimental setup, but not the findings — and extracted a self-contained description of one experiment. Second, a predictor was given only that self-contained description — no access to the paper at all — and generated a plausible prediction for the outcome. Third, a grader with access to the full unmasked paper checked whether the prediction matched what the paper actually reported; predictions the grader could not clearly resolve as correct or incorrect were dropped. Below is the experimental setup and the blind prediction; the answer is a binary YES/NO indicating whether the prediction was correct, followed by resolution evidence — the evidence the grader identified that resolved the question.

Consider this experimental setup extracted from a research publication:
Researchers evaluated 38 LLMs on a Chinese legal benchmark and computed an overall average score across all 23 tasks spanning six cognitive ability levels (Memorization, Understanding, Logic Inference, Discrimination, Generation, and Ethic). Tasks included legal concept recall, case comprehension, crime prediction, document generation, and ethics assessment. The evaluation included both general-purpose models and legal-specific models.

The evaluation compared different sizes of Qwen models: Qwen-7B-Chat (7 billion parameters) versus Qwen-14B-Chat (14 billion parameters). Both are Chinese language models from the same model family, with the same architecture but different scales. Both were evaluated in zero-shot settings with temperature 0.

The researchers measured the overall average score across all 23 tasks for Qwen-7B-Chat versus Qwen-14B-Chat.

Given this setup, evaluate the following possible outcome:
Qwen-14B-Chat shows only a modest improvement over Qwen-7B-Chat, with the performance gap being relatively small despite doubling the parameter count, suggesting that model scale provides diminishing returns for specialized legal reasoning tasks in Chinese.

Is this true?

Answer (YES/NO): YES